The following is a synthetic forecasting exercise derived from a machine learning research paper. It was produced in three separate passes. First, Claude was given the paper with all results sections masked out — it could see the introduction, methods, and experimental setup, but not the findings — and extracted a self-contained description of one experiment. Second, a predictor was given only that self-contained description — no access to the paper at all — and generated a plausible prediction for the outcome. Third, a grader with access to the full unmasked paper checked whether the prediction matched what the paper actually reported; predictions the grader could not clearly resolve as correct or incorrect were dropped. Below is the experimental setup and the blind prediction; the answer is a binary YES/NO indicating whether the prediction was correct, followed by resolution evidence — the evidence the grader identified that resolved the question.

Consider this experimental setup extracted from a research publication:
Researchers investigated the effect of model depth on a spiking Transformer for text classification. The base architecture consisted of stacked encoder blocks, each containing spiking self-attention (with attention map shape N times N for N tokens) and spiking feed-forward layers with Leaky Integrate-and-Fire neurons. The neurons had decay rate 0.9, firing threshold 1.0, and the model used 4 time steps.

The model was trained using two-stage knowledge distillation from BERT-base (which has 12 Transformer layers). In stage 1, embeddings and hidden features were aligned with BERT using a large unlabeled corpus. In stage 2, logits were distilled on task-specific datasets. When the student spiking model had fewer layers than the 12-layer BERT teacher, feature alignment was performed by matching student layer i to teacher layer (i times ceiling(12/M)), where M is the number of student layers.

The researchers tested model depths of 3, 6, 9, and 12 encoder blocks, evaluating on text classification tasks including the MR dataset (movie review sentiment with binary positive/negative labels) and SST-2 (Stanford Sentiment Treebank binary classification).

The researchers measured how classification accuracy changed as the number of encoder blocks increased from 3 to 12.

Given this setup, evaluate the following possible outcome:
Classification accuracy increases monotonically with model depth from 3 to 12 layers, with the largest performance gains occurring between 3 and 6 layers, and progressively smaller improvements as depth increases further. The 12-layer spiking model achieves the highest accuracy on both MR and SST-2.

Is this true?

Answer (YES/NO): NO